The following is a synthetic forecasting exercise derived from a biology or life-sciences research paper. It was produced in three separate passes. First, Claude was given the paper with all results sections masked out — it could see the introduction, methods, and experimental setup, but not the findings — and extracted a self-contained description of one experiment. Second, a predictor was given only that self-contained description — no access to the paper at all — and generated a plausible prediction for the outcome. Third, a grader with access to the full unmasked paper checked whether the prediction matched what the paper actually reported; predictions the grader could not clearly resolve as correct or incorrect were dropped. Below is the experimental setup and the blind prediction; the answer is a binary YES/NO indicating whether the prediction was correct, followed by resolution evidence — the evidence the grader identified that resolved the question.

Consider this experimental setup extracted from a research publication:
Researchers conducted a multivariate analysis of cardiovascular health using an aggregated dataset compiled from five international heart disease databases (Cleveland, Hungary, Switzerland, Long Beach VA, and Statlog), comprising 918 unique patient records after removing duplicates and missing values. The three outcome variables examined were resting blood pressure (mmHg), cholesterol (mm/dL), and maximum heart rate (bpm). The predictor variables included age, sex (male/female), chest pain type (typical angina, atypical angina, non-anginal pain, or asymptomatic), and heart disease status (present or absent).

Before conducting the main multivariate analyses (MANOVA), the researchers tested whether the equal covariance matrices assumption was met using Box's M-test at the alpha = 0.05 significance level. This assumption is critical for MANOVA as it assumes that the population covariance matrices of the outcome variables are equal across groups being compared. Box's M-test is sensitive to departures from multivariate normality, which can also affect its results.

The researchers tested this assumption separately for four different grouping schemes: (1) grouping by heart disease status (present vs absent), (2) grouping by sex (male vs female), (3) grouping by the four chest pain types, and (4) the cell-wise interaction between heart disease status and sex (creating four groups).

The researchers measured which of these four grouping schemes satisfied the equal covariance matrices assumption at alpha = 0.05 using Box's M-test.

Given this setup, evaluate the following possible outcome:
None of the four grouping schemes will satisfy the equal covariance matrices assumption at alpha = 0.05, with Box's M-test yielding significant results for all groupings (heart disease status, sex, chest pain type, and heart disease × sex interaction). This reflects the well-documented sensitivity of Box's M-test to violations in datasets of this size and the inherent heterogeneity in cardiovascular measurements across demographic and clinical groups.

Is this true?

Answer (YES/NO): NO